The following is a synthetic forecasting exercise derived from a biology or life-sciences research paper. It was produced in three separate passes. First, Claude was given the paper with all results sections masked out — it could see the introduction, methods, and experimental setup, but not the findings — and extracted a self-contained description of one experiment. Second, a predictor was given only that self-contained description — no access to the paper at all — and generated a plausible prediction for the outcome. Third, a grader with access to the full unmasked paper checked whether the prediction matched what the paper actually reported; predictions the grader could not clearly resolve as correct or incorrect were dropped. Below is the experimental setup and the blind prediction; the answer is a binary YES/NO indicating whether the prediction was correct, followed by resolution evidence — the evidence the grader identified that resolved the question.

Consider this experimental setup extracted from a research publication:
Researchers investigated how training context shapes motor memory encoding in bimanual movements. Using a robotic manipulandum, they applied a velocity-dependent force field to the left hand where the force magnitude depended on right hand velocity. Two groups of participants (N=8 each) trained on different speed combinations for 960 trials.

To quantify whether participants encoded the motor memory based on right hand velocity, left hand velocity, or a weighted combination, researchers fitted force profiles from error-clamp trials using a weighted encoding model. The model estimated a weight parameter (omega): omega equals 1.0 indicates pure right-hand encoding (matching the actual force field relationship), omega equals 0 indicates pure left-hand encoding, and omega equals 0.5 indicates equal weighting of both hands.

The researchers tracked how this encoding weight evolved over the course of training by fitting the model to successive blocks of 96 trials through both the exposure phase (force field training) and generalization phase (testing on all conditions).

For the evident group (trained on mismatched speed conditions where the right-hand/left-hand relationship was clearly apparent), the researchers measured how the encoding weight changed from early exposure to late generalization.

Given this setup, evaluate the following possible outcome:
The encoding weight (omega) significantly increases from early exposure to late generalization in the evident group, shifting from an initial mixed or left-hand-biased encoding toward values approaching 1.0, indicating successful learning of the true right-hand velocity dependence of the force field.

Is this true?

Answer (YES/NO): YES